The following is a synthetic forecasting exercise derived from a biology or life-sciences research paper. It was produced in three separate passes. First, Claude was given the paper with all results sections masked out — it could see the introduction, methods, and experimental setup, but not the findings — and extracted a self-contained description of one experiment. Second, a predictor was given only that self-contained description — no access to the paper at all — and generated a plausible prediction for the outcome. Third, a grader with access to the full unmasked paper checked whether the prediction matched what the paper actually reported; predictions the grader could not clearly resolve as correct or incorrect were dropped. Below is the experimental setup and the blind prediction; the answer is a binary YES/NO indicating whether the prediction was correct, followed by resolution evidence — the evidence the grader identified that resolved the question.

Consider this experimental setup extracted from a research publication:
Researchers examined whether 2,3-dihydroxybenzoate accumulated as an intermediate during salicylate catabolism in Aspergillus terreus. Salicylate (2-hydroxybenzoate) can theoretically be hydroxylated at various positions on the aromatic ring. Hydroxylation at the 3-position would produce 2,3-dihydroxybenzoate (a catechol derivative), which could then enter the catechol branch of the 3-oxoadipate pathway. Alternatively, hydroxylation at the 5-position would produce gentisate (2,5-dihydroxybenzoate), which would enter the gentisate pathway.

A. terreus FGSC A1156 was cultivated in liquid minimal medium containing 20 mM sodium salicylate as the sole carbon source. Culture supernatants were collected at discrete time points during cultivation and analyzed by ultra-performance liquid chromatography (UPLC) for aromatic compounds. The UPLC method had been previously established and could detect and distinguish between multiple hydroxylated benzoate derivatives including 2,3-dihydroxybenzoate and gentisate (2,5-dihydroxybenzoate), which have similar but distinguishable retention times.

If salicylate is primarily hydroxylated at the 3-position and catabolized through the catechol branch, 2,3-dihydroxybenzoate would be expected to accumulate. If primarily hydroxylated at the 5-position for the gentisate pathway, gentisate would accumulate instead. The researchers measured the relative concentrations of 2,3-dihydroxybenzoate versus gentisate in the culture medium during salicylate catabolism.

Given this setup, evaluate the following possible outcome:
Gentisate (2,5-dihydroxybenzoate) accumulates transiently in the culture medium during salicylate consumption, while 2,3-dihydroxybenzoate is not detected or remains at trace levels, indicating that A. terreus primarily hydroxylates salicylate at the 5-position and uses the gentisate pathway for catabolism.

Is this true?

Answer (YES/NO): NO